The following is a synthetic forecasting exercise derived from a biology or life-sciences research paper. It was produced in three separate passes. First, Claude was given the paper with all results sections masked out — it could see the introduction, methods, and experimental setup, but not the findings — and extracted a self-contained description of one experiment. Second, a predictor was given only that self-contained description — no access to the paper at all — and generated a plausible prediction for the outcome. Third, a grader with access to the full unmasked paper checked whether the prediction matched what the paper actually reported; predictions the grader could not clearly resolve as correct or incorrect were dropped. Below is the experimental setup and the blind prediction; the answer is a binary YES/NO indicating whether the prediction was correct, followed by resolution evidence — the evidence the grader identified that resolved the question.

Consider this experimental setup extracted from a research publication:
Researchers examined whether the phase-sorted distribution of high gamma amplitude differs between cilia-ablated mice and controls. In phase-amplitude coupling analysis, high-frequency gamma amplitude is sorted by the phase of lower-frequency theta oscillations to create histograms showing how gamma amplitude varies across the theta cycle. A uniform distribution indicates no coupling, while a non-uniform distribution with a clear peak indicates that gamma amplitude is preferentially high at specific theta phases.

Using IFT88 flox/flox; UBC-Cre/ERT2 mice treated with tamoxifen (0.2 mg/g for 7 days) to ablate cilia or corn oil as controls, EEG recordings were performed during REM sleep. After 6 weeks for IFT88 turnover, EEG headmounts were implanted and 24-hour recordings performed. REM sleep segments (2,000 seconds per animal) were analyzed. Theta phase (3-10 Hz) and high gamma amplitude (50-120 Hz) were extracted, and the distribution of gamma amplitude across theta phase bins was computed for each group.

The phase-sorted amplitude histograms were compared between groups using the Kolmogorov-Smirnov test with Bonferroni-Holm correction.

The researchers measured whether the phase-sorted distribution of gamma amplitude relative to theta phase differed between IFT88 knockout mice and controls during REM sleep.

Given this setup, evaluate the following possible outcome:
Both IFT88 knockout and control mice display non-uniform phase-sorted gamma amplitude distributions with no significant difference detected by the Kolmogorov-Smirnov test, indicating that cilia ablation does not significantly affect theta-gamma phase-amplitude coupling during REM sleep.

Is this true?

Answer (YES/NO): NO